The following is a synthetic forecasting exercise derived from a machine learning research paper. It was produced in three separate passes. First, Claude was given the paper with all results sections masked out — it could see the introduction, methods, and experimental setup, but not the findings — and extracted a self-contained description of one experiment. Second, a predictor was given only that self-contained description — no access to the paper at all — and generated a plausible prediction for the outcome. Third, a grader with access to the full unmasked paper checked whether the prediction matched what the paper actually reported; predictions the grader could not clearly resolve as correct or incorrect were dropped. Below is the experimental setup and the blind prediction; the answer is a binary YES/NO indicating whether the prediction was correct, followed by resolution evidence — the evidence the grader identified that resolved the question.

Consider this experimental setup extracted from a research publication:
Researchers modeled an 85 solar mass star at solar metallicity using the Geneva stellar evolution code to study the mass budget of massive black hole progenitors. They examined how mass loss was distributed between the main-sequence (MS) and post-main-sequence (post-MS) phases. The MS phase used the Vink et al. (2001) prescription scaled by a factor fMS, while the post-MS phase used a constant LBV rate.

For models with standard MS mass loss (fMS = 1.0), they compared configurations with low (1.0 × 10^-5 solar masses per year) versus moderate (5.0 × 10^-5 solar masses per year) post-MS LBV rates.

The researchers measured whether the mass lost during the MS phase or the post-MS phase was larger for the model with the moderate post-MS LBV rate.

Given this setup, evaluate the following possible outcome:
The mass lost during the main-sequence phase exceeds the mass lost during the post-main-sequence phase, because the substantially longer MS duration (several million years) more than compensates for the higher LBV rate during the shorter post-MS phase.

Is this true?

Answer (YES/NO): NO